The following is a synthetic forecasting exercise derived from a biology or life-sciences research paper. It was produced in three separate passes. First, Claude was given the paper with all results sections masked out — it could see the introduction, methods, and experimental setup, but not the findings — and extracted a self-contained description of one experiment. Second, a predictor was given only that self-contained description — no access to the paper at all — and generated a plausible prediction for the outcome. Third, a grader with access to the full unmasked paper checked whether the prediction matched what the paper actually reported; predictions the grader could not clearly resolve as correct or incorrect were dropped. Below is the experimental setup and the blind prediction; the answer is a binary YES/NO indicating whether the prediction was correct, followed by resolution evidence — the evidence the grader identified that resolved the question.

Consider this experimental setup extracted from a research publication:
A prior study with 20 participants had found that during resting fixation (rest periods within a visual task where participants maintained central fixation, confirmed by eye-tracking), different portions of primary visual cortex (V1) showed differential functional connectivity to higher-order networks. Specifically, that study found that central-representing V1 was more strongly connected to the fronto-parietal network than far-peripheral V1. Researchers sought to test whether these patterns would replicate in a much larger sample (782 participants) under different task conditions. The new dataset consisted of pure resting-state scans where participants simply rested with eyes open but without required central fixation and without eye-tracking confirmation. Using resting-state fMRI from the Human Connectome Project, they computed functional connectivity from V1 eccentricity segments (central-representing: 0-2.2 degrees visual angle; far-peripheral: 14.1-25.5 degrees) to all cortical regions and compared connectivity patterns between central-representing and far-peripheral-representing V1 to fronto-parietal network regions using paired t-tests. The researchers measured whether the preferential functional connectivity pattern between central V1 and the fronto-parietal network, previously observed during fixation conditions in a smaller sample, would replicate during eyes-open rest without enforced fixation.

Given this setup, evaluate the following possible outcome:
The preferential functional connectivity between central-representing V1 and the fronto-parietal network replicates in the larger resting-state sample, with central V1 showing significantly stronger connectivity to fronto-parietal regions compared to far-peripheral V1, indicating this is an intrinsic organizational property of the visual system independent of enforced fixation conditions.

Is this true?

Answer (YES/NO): YES